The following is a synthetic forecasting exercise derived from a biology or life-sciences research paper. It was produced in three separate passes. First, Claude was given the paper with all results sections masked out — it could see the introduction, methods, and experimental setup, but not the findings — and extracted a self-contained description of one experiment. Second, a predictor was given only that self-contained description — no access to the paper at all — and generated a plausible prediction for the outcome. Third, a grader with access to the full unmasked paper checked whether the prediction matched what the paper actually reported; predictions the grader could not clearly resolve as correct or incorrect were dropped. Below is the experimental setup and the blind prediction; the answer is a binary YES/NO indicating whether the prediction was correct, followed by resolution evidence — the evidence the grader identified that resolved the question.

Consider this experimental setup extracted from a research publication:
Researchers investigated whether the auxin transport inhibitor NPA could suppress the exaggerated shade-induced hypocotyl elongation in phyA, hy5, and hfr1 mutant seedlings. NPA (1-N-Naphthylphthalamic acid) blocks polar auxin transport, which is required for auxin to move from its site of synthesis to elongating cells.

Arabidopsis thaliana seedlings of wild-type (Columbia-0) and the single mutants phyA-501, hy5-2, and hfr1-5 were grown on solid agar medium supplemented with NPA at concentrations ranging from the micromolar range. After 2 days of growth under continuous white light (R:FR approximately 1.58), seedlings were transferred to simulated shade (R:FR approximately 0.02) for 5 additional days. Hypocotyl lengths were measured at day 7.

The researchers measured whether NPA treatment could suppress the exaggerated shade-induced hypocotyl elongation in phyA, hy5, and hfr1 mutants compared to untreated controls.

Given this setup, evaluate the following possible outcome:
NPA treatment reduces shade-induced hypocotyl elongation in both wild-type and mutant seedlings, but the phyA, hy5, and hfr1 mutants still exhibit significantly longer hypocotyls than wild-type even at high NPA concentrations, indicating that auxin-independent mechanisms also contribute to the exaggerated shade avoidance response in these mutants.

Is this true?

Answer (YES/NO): NO